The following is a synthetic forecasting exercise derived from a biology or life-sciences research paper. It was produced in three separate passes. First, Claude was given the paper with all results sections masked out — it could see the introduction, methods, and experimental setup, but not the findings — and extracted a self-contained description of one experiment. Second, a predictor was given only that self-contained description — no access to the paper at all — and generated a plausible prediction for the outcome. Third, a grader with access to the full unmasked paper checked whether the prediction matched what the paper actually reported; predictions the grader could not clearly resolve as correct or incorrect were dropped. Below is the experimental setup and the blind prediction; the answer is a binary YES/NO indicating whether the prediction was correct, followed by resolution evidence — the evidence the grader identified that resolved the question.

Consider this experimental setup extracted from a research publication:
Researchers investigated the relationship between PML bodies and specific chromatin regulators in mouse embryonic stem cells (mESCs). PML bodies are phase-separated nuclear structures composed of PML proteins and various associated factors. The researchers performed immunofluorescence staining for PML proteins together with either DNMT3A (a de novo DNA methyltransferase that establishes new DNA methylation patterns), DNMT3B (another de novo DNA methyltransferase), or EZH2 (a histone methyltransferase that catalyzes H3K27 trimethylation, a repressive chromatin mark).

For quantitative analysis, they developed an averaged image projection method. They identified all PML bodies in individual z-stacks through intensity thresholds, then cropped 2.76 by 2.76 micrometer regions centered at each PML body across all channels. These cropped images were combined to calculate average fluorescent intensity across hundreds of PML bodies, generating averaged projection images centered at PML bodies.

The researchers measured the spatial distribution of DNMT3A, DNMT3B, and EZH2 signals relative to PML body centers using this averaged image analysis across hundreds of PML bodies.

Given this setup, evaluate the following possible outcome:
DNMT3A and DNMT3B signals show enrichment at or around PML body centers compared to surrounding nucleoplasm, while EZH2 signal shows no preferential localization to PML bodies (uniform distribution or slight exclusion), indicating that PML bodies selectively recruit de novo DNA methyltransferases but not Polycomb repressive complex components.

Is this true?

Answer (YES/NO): NO